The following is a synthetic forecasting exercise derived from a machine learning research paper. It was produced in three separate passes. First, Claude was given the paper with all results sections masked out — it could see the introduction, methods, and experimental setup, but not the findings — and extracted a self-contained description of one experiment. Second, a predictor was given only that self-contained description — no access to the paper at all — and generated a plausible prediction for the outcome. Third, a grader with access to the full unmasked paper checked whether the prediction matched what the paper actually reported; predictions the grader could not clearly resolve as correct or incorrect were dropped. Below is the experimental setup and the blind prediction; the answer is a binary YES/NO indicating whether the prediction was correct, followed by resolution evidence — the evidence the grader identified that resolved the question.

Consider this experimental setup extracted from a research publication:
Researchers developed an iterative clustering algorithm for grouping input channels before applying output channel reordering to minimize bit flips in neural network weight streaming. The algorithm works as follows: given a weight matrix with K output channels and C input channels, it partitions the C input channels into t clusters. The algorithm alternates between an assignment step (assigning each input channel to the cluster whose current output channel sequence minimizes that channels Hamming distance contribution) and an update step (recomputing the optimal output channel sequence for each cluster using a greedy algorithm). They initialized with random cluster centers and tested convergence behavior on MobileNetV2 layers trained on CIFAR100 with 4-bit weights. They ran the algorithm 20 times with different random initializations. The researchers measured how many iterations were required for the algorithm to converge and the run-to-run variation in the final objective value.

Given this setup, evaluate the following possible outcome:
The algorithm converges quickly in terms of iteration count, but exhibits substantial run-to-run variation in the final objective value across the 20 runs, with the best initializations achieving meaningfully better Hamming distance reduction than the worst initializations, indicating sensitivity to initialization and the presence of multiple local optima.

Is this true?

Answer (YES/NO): NO